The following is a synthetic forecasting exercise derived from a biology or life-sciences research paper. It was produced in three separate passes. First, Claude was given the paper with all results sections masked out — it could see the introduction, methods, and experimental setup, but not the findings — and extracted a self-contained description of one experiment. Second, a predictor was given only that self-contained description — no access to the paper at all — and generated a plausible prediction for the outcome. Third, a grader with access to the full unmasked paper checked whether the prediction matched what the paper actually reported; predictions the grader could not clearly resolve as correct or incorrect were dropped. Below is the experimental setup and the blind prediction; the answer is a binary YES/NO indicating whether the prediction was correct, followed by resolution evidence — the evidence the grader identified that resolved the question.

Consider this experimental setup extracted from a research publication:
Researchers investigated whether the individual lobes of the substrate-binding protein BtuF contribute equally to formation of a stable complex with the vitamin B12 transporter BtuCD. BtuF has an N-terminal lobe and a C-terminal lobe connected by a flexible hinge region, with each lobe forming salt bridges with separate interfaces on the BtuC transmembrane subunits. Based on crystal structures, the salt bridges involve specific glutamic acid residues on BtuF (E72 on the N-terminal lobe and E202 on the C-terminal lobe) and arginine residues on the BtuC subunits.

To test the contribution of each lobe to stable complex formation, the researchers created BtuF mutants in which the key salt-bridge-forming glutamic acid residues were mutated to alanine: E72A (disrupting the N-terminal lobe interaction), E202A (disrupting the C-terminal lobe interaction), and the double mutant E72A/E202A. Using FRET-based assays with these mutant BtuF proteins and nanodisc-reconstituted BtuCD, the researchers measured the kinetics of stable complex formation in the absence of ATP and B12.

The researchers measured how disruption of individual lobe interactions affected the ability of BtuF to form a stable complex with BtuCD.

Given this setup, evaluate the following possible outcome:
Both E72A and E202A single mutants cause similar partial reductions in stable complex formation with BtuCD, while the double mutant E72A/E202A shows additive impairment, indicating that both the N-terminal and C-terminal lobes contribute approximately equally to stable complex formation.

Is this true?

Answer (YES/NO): NO